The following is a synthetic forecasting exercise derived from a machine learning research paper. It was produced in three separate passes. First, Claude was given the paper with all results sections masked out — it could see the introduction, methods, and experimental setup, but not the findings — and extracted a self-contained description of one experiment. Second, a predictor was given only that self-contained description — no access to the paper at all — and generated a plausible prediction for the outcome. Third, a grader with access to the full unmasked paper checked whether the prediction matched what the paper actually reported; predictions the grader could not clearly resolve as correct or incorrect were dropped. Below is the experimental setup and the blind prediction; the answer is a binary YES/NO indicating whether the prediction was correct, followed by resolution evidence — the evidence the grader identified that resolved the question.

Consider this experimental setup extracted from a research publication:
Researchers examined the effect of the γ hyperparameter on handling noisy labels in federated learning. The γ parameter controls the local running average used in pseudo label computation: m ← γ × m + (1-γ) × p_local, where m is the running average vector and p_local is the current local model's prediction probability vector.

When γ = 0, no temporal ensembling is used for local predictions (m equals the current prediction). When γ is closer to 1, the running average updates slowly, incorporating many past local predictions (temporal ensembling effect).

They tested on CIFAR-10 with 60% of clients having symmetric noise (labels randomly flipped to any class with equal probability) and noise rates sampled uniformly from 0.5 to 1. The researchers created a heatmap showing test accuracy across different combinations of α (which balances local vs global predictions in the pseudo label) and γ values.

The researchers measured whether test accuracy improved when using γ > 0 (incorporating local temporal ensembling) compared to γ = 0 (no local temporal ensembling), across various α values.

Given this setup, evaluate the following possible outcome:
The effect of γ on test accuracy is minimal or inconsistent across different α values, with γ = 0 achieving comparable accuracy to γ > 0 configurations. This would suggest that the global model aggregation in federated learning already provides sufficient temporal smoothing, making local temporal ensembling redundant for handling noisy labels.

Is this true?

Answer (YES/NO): NO